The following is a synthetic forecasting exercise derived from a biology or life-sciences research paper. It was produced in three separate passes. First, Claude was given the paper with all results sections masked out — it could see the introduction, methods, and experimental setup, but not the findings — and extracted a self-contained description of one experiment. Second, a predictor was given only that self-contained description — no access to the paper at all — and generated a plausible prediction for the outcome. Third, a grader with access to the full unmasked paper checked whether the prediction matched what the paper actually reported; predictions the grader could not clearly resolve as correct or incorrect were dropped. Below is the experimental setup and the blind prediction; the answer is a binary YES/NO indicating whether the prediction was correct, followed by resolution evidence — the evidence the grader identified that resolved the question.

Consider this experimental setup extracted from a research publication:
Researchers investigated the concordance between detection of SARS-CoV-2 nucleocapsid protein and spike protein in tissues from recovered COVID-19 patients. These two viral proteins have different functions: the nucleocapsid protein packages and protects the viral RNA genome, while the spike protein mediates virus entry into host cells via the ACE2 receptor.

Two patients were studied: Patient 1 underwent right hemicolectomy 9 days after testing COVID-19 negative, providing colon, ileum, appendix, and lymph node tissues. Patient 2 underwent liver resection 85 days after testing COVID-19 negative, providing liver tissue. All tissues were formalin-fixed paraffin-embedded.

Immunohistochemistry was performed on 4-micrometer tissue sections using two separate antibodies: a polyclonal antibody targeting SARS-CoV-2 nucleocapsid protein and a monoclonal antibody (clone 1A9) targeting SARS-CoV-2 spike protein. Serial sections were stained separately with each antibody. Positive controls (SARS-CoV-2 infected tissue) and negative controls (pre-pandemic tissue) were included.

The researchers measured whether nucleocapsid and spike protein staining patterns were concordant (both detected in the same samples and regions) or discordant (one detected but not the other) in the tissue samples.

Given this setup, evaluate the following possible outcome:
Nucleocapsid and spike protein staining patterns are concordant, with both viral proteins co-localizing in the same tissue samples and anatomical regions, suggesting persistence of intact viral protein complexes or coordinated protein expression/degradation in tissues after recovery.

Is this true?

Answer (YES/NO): YES